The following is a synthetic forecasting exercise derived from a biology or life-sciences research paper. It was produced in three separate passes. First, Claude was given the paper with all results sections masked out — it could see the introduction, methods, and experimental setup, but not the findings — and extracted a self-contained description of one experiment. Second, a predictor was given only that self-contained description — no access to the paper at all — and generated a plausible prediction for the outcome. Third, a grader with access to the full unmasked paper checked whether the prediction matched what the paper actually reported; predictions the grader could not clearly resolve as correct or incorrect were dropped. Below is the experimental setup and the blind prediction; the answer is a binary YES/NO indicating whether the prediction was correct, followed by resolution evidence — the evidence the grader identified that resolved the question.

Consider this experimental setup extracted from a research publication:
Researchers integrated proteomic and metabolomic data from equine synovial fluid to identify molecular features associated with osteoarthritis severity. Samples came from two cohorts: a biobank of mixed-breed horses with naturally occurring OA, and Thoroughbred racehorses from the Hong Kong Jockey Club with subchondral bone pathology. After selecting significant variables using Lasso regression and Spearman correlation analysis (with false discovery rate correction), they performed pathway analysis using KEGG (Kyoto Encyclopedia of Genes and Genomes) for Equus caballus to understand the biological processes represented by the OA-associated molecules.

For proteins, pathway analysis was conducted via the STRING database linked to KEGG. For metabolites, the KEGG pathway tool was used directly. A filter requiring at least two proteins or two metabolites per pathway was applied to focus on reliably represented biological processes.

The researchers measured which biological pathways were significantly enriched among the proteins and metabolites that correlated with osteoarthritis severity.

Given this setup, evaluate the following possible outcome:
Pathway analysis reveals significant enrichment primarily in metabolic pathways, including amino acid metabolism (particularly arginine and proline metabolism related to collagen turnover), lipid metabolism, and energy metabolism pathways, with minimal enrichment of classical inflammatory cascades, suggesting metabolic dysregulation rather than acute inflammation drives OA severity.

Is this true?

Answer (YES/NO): NO